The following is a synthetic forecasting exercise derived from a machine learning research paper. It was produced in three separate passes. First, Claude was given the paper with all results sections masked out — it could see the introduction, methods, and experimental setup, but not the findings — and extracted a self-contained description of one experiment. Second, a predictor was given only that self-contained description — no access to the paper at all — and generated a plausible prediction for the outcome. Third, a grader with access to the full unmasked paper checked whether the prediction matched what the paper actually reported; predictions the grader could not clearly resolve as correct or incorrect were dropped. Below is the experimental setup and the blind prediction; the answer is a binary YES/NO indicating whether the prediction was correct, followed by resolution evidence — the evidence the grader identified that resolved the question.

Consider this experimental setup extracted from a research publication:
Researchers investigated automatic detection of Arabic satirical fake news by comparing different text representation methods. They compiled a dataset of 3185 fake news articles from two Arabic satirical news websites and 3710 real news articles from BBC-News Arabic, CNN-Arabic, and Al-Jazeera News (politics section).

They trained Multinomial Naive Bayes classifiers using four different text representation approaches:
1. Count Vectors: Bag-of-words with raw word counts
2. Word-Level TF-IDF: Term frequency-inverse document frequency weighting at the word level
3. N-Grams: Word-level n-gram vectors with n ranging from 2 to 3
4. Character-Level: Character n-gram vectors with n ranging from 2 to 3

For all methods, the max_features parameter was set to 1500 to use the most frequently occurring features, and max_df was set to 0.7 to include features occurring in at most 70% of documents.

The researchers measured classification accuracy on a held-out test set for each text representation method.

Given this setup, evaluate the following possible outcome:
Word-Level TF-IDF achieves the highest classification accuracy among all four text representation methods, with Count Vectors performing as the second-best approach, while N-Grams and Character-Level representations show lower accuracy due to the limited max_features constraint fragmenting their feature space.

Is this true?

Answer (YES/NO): NO